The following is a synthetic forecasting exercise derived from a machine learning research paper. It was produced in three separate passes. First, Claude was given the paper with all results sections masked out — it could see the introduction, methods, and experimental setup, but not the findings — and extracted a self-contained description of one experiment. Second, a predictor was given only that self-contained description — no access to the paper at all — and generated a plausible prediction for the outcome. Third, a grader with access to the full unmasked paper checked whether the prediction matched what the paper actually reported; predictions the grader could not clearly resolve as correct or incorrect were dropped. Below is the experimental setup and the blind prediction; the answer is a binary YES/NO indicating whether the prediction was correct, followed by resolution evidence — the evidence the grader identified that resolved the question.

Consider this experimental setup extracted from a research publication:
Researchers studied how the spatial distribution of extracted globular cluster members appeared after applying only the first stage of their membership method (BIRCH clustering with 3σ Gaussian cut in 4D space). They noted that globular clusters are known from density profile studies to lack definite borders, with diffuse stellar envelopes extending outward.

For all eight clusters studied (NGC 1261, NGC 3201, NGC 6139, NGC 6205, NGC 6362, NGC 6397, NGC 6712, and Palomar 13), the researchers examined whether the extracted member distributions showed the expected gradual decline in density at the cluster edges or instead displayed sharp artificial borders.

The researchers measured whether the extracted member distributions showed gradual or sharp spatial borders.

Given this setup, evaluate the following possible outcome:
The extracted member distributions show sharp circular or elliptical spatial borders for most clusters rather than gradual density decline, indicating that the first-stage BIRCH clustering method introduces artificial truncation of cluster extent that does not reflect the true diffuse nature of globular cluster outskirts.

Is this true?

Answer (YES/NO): YES